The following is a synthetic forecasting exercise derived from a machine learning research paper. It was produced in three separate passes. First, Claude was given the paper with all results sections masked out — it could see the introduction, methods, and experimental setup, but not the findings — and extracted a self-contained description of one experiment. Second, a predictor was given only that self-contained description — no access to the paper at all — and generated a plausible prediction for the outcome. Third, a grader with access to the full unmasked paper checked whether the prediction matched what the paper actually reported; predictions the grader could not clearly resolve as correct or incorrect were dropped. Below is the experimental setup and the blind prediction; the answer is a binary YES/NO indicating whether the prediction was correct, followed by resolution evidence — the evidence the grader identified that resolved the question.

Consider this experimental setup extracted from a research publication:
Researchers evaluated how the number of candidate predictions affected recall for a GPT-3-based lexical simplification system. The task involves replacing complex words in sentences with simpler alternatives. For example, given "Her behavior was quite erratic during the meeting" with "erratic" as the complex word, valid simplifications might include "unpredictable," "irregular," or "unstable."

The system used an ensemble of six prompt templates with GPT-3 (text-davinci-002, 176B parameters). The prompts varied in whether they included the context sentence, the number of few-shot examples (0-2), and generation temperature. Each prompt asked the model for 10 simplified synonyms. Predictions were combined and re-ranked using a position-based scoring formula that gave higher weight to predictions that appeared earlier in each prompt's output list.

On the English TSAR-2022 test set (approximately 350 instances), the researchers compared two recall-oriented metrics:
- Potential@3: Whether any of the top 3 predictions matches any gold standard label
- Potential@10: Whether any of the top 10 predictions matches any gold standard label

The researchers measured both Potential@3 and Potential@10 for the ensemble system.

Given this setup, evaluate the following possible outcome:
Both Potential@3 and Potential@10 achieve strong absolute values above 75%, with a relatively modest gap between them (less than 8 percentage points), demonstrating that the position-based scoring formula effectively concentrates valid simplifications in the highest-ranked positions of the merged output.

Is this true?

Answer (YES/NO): YES